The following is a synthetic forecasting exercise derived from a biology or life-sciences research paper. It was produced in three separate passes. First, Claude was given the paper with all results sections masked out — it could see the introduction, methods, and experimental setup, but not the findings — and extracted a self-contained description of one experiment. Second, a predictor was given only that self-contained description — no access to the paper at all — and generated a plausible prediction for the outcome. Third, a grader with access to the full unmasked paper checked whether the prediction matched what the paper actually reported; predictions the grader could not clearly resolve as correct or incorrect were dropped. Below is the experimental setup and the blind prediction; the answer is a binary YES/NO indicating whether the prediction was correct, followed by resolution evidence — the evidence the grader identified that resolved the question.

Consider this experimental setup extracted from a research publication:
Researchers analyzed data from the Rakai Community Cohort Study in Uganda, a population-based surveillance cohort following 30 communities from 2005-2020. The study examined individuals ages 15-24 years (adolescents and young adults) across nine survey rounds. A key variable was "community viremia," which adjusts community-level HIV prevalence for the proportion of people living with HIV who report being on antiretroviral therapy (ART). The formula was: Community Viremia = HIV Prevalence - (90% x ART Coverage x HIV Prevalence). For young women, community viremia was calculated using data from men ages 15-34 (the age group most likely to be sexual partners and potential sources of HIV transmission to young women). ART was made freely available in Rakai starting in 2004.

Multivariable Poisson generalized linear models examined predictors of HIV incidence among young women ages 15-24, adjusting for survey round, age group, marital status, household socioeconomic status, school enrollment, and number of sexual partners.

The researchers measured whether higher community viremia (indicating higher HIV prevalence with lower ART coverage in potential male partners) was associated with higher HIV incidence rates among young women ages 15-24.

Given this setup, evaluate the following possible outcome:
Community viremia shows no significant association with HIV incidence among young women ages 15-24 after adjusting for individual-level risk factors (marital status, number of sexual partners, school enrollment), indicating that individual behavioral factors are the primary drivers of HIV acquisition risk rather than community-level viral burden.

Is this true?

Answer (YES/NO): NO